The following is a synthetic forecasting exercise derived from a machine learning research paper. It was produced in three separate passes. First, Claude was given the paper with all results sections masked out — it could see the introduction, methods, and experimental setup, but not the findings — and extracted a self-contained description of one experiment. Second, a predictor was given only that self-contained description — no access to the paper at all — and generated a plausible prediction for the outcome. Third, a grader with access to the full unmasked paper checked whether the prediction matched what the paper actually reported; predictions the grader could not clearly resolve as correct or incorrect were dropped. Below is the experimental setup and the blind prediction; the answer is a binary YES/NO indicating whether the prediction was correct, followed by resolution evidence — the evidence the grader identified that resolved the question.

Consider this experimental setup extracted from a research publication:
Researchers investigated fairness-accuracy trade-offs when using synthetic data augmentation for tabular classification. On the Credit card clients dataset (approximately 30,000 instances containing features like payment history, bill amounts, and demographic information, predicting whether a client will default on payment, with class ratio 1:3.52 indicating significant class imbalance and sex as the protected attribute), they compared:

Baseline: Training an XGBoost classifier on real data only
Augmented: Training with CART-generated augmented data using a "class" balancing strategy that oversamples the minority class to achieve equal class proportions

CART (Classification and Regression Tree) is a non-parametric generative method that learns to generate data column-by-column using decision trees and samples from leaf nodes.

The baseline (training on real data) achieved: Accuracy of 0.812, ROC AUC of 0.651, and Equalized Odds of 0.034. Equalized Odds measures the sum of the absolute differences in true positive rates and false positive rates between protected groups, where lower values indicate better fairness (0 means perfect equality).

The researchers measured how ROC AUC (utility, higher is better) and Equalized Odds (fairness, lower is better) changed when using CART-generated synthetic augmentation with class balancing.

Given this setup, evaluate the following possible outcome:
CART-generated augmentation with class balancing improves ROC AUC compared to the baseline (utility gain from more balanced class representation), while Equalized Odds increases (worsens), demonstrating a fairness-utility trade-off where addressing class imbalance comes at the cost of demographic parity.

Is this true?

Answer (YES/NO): YES